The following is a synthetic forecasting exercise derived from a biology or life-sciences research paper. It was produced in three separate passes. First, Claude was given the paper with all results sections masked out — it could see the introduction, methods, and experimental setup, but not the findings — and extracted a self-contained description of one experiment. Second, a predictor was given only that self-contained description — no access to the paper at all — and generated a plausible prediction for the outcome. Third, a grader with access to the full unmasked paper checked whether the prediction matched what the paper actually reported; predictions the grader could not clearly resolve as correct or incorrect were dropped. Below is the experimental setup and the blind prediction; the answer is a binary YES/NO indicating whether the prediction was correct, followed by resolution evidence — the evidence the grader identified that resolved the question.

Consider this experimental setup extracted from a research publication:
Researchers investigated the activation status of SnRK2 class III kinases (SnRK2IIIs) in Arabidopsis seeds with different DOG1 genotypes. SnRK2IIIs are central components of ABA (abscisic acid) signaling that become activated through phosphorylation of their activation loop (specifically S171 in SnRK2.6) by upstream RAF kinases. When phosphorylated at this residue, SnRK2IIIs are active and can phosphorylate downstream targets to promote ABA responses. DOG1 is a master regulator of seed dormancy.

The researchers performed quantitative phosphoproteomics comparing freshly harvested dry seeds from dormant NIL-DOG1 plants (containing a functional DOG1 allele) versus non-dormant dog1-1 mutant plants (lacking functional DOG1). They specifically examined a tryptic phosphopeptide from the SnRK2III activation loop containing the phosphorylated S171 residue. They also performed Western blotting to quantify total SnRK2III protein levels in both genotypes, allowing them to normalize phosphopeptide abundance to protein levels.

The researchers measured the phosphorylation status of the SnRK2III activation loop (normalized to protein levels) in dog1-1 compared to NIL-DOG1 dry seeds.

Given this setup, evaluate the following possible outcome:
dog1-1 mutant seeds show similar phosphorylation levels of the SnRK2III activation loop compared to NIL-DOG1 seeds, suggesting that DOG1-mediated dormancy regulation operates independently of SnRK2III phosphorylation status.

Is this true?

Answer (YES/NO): NO